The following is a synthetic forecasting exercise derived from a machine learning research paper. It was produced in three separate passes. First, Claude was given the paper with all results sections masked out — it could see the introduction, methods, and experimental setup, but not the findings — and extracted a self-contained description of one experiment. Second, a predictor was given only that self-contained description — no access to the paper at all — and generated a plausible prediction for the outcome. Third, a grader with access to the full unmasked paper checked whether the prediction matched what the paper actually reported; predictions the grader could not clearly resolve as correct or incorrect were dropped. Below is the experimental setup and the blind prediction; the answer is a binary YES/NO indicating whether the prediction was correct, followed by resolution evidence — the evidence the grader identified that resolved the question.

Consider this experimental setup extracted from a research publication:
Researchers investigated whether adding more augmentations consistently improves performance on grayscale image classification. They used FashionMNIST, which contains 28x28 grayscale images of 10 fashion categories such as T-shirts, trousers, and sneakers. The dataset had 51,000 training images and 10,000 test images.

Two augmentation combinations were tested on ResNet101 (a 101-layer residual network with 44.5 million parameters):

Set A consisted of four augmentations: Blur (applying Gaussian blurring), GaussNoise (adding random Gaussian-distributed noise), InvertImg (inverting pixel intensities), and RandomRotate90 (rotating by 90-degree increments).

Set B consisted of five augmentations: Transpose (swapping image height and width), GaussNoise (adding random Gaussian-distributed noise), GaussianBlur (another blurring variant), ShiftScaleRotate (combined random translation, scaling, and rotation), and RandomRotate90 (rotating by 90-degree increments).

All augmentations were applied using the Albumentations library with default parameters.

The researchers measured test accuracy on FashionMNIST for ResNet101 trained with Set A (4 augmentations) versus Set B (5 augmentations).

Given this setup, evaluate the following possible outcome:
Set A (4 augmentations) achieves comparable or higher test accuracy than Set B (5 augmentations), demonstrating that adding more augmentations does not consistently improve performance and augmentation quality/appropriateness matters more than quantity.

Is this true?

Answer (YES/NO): YES